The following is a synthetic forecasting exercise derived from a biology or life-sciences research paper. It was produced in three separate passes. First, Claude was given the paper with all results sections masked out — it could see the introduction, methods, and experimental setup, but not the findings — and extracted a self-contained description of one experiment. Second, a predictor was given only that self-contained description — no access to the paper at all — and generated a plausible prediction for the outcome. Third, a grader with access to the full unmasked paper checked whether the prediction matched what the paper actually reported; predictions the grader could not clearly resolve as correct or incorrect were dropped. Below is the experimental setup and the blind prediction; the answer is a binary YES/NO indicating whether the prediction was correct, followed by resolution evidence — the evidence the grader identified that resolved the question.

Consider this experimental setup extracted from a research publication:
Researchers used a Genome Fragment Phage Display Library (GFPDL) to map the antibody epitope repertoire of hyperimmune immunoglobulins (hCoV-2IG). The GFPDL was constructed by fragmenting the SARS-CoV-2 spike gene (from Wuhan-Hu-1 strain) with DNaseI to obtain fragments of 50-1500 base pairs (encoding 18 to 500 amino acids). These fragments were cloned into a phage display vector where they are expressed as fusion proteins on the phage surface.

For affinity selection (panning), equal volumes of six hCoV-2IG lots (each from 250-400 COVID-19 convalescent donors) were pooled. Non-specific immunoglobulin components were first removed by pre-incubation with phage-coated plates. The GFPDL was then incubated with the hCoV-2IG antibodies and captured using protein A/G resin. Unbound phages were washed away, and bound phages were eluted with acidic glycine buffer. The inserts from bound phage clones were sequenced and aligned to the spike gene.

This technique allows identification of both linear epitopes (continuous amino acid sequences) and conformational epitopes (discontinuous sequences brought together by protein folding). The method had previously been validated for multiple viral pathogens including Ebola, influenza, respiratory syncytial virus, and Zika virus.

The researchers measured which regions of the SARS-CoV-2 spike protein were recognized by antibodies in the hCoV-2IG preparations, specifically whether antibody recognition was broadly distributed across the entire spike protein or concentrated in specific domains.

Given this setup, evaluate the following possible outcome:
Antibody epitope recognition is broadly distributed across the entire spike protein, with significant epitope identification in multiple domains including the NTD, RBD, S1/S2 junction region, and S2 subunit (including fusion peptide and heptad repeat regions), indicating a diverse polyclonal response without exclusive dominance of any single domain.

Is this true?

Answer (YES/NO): YES